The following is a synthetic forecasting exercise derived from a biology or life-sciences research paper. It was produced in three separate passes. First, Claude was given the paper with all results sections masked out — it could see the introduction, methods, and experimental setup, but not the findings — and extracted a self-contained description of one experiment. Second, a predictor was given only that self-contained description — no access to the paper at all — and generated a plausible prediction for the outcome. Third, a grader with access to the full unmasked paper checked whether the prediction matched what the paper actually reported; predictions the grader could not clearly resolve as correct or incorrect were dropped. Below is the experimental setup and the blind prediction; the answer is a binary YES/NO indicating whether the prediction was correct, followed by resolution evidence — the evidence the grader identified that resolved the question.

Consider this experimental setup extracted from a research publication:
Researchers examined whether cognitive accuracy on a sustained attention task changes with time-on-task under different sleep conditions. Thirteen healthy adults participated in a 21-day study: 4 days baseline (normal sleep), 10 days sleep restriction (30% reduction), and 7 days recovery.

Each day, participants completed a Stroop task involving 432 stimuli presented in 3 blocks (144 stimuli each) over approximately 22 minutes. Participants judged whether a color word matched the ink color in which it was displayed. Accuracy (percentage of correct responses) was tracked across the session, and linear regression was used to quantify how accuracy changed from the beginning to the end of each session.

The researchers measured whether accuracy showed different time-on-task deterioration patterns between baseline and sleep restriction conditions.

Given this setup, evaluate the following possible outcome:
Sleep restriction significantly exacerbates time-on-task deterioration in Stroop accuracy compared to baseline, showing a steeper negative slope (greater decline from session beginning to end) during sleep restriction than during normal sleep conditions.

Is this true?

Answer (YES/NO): YES